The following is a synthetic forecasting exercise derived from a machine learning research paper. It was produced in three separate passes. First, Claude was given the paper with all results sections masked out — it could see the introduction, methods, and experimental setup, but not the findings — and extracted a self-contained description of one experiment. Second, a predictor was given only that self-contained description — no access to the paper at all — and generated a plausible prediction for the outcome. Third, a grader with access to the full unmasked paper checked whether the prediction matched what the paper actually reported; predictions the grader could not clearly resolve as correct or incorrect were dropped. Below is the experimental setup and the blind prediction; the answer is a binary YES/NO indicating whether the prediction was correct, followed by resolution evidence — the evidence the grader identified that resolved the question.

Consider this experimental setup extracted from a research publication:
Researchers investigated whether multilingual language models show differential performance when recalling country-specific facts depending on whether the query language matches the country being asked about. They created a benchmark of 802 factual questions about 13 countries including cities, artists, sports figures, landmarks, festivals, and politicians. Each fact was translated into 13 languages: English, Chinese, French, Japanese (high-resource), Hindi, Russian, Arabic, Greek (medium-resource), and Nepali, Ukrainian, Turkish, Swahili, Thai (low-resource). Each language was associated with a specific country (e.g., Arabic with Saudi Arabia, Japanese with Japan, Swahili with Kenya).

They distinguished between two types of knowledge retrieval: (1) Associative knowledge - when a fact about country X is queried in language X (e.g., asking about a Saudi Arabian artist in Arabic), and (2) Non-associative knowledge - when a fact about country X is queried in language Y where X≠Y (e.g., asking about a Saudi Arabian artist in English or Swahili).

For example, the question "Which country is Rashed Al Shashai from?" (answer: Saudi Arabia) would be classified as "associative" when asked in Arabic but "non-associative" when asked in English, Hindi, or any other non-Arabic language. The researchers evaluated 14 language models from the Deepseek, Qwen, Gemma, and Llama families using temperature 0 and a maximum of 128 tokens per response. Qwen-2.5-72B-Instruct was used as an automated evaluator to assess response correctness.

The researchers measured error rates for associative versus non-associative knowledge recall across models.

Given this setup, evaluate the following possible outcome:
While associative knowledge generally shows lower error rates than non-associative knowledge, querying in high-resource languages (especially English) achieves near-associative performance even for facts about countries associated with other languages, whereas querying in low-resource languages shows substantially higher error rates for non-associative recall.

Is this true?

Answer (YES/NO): NO